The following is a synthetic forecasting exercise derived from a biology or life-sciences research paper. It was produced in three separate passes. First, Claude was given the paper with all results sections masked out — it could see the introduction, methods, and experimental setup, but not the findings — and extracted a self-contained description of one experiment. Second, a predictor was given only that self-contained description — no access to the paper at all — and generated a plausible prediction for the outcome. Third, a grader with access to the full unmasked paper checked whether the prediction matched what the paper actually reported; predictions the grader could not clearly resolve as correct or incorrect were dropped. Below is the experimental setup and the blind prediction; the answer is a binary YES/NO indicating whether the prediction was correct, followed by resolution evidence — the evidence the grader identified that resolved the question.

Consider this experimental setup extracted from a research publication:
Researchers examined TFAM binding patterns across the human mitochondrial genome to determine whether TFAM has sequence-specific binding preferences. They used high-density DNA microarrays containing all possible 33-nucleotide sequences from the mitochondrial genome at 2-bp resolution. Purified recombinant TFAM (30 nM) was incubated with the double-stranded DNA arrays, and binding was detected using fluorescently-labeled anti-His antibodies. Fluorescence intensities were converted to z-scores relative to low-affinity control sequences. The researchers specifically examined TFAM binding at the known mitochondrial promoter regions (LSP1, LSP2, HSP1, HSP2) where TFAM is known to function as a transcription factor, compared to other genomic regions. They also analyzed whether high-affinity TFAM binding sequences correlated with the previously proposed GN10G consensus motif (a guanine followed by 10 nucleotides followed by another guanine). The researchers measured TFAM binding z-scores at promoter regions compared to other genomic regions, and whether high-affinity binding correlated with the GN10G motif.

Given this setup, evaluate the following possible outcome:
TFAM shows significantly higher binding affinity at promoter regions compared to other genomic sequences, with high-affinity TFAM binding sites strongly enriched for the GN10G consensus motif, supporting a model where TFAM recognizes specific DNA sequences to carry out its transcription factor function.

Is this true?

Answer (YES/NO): NO